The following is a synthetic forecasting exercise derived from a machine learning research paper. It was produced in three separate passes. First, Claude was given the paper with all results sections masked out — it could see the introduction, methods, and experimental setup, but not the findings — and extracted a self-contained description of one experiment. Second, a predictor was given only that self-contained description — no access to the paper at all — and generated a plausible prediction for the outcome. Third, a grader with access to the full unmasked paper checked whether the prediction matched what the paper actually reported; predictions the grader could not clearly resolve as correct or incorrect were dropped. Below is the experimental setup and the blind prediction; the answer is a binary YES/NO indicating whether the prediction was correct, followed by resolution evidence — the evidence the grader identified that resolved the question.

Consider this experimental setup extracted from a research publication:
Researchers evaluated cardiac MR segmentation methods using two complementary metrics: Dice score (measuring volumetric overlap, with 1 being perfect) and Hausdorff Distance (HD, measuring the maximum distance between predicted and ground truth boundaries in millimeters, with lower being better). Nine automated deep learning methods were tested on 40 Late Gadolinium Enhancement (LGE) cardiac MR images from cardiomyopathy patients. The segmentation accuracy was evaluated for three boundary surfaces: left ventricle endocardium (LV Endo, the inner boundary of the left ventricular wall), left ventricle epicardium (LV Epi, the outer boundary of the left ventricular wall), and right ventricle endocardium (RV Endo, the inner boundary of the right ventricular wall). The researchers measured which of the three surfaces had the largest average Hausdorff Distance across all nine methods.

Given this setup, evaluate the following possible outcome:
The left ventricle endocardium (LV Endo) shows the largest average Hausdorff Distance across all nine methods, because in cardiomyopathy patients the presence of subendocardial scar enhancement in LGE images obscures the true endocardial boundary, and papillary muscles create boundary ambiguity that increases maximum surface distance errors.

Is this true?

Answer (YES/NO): NO